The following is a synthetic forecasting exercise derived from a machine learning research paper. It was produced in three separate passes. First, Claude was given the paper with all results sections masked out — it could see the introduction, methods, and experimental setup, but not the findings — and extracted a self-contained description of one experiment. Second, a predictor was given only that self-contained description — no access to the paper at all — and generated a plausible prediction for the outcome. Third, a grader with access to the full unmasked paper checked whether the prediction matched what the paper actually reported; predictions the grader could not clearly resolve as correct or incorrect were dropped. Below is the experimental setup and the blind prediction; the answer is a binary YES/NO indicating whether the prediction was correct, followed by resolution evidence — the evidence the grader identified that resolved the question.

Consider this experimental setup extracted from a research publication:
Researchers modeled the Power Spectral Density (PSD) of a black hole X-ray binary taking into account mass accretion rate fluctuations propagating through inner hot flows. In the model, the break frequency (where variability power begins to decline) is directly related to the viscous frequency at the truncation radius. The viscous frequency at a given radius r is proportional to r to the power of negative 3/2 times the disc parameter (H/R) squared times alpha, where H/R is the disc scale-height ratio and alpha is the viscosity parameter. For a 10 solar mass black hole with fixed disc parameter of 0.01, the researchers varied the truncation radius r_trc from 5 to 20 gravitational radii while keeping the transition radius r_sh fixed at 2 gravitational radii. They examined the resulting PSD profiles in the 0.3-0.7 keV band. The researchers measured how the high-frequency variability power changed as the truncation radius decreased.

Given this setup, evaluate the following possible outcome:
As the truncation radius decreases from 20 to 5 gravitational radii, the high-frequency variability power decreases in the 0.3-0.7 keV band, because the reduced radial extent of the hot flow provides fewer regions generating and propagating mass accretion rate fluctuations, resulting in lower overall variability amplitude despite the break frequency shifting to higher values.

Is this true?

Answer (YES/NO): NO